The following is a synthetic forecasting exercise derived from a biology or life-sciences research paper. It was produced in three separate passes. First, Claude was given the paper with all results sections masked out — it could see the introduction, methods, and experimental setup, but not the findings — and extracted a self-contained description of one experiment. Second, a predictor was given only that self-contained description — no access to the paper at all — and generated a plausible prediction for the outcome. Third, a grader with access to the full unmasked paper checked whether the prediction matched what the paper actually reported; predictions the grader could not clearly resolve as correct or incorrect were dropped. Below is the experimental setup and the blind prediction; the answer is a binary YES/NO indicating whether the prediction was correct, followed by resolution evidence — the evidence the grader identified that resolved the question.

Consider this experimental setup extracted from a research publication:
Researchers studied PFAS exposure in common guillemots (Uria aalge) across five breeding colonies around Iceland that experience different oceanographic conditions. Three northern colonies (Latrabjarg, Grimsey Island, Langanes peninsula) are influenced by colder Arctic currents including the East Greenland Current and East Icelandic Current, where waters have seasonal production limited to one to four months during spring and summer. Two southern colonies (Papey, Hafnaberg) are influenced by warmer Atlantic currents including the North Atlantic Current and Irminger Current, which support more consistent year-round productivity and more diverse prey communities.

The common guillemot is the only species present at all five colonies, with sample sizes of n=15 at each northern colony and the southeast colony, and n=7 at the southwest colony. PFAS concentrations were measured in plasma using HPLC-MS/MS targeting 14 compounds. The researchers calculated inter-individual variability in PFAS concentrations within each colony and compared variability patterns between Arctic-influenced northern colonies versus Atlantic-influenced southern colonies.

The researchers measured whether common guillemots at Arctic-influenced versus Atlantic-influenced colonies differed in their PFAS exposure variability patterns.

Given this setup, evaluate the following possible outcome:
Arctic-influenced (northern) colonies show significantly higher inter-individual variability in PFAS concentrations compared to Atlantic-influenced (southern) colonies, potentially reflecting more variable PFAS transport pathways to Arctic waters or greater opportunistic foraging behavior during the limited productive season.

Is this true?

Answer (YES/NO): NO